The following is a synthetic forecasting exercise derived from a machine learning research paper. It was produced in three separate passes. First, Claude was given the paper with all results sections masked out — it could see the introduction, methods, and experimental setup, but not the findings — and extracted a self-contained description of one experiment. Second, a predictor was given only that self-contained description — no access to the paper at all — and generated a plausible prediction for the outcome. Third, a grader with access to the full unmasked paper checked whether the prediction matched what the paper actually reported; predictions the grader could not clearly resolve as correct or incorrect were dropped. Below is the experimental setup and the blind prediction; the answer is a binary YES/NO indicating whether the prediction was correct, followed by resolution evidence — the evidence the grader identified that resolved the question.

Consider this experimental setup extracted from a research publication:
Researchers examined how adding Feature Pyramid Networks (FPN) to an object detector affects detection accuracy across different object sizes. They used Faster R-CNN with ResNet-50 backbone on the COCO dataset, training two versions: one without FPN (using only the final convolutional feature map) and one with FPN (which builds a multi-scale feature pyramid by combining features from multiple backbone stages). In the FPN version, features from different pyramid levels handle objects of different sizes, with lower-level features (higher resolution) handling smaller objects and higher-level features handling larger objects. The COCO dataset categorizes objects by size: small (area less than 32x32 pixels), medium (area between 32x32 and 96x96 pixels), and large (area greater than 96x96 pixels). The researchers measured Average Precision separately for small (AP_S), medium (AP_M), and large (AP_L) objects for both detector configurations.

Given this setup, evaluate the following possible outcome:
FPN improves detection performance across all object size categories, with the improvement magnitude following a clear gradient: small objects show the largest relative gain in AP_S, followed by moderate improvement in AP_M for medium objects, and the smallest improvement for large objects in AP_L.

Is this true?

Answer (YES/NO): NO